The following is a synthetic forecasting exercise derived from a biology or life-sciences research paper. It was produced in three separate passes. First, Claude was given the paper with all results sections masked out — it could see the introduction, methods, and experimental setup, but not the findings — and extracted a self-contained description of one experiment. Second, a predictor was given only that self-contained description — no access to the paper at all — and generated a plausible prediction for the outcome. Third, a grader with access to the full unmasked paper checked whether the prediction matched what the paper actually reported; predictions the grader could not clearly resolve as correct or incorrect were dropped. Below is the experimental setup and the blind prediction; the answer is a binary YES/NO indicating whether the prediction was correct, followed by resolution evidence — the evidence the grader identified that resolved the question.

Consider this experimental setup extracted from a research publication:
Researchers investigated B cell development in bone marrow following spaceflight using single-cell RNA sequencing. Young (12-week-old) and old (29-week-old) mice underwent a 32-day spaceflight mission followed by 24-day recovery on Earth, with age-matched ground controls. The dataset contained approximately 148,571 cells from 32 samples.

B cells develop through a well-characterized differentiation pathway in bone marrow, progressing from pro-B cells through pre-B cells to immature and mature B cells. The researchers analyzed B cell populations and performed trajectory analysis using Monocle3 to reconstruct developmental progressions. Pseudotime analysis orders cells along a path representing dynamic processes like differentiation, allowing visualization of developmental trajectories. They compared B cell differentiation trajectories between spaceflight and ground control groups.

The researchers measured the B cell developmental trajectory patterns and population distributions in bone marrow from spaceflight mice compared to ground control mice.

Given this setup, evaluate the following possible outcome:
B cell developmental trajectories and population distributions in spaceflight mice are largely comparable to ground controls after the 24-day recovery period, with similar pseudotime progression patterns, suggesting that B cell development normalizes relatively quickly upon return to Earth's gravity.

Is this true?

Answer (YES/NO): YES